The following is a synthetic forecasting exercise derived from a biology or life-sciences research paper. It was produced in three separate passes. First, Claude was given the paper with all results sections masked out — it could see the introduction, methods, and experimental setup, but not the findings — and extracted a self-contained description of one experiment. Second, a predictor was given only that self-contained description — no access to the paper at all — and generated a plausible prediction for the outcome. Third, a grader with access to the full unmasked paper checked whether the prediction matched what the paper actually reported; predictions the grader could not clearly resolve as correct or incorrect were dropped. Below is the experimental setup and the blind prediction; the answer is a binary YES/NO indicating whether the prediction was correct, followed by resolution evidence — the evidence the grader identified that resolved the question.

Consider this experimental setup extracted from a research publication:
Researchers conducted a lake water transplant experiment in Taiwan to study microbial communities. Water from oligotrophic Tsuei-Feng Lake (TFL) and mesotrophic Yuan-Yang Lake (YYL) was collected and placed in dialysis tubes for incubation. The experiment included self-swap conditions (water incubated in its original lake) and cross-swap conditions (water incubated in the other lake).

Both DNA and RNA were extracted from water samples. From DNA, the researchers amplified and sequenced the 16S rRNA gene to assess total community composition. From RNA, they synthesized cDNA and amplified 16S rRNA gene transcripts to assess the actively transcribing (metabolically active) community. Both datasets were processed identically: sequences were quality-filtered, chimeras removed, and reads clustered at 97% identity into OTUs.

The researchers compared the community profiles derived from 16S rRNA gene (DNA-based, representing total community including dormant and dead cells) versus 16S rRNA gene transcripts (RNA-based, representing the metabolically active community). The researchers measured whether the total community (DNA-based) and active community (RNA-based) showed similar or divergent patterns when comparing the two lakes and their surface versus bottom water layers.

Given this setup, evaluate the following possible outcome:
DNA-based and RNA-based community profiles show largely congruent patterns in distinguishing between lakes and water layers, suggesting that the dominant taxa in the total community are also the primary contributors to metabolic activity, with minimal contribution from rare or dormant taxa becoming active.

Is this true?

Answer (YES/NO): YES